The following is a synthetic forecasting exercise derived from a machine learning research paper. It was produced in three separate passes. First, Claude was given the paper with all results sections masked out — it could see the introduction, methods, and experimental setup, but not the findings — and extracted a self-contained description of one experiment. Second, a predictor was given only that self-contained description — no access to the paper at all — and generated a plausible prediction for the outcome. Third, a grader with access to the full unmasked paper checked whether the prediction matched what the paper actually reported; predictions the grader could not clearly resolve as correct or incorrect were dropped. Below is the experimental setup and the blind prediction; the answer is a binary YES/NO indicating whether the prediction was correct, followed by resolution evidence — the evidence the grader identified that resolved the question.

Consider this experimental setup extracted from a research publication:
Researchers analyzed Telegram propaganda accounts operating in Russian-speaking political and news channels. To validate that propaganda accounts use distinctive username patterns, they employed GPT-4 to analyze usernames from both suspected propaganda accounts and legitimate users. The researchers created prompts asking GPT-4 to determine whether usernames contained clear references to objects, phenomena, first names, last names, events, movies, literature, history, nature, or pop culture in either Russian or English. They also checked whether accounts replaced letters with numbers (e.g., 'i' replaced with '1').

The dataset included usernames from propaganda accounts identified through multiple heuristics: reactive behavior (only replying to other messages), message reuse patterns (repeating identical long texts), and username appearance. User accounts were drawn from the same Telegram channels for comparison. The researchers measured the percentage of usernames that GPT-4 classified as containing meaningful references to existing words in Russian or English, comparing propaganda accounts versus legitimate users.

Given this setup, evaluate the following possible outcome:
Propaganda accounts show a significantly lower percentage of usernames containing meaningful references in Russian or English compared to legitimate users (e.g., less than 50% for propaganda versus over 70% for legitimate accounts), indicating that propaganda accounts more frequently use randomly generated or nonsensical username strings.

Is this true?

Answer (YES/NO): YES